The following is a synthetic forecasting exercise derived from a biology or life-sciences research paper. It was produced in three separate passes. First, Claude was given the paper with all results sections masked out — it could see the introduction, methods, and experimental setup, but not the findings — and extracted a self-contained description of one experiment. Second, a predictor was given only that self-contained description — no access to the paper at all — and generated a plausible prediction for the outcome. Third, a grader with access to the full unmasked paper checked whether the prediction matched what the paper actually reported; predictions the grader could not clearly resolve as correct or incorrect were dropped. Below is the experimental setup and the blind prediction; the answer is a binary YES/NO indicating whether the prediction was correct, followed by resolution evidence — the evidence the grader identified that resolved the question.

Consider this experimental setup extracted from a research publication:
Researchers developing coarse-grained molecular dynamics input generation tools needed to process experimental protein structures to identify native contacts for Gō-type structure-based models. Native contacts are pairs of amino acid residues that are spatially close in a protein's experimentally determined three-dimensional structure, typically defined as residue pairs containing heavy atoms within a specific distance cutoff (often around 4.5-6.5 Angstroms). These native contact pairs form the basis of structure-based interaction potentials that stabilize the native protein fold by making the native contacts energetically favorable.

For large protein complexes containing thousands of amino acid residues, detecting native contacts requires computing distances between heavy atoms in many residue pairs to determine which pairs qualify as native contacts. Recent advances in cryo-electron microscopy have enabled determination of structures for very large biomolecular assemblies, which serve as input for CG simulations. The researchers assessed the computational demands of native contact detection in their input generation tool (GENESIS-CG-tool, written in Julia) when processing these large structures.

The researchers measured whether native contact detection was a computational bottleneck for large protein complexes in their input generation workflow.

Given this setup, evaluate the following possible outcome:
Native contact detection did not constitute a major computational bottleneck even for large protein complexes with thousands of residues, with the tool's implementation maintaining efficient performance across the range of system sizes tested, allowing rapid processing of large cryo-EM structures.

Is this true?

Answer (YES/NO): NO